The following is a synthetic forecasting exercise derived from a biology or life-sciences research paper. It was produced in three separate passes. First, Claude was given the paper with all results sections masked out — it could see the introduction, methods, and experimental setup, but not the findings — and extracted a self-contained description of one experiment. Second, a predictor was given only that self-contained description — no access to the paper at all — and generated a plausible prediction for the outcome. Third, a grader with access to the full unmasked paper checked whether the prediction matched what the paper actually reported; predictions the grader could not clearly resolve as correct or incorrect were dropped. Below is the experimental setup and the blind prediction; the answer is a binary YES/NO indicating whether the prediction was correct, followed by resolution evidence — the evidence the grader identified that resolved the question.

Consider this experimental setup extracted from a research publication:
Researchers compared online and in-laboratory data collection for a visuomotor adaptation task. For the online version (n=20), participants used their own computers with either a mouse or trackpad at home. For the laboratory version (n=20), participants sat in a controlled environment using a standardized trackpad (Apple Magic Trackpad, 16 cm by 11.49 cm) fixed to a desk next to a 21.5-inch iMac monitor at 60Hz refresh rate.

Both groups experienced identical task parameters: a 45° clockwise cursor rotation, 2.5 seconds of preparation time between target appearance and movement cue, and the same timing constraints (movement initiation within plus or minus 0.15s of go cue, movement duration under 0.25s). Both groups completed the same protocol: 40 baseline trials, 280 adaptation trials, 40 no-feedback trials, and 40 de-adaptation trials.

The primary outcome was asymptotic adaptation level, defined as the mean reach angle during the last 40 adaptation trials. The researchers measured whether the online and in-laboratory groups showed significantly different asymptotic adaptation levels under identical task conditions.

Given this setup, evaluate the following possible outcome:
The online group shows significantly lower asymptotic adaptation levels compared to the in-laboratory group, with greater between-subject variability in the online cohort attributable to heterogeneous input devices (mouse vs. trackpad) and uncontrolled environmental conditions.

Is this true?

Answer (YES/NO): NO